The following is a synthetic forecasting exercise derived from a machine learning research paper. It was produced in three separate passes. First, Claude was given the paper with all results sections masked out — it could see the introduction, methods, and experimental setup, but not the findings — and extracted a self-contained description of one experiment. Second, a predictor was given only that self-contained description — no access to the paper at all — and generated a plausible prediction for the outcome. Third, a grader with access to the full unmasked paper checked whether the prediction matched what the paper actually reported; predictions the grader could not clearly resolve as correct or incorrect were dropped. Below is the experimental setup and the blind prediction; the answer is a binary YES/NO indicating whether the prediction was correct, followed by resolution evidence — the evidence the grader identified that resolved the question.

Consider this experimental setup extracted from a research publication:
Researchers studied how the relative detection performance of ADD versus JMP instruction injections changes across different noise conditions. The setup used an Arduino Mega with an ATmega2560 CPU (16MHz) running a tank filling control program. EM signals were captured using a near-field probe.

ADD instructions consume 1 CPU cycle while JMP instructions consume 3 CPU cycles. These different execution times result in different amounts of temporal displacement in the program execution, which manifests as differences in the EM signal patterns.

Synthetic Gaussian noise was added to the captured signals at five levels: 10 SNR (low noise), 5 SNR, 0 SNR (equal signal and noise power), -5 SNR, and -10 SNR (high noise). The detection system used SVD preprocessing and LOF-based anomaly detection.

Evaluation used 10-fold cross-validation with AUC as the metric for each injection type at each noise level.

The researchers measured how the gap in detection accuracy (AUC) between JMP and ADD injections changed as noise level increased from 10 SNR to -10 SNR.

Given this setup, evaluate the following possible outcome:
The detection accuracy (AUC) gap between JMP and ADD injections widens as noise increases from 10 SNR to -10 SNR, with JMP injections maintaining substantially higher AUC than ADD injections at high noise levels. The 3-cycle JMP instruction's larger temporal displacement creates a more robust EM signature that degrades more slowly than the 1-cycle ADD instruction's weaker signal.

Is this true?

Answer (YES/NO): NO